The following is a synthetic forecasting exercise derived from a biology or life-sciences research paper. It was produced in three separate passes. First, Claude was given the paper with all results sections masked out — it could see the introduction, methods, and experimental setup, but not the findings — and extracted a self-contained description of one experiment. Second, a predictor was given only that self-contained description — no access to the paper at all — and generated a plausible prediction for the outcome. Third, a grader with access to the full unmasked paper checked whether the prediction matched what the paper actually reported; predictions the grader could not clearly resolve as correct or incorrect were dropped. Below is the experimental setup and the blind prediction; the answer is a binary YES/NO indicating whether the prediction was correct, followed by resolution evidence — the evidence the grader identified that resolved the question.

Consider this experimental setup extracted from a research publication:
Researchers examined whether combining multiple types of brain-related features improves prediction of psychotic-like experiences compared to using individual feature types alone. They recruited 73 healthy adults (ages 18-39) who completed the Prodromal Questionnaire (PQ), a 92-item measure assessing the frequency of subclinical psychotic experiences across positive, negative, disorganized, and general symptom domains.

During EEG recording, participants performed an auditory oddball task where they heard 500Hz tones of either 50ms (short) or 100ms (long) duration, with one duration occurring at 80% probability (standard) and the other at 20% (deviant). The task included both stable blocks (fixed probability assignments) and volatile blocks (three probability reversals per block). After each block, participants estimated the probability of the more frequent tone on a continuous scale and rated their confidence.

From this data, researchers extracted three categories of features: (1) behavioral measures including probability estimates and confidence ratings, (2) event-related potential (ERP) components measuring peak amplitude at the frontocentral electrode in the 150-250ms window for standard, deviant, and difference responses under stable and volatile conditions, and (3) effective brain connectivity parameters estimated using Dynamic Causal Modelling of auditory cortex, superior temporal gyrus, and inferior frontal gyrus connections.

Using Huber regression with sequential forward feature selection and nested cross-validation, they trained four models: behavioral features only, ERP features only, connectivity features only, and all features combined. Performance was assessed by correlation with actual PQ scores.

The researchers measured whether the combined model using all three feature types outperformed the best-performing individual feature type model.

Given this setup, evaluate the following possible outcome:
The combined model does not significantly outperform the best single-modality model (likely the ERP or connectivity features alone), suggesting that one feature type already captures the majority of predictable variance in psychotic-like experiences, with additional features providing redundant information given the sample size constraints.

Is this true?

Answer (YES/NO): NO